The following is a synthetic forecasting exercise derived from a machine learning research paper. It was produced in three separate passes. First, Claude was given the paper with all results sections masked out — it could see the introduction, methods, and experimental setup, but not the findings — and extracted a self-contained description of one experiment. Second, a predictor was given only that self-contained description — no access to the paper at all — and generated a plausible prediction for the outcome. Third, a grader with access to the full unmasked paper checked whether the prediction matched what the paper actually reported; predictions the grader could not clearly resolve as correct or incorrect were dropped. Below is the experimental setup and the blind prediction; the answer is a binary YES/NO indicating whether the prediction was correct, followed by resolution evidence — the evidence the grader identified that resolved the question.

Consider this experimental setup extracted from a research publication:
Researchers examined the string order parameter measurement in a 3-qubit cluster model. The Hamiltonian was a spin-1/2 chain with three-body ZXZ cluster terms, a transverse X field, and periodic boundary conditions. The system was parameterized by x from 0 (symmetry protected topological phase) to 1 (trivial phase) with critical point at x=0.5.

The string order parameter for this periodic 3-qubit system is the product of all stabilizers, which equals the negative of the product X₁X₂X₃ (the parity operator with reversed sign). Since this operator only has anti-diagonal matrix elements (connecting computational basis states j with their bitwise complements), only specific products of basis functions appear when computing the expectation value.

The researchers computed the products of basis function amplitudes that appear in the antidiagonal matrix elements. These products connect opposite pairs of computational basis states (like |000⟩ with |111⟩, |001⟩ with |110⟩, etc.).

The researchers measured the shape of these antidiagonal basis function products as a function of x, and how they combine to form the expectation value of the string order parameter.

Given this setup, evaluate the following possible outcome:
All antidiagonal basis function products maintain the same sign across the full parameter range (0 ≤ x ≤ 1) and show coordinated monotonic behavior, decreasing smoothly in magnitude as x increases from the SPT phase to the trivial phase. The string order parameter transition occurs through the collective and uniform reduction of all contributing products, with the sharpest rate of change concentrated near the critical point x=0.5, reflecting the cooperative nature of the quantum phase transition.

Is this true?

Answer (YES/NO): NO